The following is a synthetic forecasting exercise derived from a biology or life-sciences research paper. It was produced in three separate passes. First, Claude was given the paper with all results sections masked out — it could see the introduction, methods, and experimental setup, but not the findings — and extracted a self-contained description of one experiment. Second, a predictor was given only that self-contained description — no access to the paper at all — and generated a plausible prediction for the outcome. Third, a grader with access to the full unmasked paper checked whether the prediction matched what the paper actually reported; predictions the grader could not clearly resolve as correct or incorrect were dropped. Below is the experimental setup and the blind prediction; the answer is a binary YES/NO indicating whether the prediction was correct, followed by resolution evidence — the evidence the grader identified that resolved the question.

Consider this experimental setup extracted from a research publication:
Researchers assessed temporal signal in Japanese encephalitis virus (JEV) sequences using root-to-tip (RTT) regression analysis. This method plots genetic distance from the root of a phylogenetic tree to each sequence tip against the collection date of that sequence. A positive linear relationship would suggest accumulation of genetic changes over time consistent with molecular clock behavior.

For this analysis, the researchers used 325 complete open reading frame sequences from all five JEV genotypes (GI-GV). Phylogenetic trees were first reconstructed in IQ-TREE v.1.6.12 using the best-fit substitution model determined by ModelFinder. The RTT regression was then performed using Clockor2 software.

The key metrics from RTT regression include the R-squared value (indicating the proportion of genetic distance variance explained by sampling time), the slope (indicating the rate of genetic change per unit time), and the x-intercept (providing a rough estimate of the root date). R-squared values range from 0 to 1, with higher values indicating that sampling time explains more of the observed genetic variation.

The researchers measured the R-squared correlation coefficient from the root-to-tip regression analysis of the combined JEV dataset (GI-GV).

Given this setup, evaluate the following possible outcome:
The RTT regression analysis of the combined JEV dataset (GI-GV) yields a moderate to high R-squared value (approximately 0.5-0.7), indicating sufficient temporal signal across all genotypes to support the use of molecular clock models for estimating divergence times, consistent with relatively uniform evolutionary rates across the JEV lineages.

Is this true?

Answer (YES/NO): NO